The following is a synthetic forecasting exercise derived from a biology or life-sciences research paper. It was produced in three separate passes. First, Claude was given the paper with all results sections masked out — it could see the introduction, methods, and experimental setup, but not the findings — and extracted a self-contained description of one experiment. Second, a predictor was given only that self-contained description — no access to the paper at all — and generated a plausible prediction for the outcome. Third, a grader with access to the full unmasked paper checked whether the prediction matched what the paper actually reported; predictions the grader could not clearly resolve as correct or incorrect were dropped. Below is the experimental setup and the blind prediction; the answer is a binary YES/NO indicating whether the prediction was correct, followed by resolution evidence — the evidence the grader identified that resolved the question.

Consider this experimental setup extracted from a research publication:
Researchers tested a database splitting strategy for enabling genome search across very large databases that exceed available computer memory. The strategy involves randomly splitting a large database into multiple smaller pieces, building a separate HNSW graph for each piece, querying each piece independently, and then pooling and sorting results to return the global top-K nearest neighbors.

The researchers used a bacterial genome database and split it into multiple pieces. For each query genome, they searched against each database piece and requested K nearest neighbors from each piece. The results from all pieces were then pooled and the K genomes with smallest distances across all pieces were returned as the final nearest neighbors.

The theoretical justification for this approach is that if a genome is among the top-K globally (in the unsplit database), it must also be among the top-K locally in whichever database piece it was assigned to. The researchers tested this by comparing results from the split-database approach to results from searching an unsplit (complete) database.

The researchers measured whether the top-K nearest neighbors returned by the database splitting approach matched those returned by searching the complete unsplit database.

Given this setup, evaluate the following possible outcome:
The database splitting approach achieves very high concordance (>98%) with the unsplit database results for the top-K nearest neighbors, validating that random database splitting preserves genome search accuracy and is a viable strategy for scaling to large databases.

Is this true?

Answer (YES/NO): YES